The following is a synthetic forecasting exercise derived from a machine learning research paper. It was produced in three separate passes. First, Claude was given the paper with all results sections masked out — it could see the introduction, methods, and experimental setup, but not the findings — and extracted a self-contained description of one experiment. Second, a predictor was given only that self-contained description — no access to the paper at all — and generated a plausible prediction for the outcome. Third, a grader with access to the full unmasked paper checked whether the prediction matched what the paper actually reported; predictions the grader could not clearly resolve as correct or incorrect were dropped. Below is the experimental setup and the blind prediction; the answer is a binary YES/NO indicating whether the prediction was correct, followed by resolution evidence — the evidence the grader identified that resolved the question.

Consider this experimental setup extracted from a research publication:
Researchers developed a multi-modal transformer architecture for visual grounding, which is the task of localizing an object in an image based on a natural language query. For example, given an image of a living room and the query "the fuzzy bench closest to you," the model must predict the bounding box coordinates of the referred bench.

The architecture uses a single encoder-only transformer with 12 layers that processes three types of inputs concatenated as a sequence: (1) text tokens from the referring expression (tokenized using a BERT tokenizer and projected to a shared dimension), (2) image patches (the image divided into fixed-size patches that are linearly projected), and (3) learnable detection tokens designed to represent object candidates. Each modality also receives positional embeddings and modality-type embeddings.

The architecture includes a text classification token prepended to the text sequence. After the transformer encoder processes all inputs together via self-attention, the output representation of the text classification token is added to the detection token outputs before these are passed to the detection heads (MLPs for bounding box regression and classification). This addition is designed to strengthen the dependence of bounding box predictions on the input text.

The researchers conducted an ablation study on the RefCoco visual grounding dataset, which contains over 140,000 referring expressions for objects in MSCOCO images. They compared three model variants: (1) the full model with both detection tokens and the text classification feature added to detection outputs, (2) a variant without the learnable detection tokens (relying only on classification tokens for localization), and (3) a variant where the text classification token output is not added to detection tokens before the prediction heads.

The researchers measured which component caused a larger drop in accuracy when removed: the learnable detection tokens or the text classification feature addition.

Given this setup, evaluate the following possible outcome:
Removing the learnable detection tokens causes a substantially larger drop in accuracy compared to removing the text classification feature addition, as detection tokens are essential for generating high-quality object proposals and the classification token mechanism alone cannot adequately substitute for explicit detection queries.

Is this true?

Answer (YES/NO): YES